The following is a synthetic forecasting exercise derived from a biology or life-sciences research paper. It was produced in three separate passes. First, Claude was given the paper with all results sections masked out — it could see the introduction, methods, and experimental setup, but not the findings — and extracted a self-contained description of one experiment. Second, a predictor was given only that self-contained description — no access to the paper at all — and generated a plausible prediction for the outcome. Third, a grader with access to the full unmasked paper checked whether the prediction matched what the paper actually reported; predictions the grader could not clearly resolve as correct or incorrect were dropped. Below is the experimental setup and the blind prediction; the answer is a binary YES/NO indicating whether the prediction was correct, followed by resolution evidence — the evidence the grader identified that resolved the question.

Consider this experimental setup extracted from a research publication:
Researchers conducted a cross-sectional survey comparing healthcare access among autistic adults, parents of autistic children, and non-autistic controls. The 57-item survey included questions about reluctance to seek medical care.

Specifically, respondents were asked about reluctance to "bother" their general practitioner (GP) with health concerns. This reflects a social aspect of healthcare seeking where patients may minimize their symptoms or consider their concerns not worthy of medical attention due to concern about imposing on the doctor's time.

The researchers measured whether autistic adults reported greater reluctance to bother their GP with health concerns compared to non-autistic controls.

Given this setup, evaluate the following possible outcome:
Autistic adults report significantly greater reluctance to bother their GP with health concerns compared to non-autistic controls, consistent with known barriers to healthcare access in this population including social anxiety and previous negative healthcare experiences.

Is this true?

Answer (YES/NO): YES